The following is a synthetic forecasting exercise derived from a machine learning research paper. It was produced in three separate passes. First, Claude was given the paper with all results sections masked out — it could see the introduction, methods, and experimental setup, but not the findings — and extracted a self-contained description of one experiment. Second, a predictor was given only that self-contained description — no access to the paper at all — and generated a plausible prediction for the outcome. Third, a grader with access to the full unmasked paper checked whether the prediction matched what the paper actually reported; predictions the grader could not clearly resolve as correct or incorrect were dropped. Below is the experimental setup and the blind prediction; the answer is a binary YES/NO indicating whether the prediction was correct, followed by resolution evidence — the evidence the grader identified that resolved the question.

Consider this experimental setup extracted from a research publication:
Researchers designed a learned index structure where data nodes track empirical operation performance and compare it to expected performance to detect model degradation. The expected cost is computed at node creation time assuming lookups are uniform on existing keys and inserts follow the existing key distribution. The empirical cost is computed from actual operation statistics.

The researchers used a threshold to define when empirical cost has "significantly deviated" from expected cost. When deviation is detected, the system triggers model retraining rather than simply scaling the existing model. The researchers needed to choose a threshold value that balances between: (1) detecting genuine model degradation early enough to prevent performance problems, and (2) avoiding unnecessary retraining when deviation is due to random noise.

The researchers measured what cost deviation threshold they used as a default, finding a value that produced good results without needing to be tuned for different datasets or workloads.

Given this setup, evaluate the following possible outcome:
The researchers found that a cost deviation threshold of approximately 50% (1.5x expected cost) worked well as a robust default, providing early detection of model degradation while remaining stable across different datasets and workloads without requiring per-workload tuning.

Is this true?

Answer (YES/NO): YES